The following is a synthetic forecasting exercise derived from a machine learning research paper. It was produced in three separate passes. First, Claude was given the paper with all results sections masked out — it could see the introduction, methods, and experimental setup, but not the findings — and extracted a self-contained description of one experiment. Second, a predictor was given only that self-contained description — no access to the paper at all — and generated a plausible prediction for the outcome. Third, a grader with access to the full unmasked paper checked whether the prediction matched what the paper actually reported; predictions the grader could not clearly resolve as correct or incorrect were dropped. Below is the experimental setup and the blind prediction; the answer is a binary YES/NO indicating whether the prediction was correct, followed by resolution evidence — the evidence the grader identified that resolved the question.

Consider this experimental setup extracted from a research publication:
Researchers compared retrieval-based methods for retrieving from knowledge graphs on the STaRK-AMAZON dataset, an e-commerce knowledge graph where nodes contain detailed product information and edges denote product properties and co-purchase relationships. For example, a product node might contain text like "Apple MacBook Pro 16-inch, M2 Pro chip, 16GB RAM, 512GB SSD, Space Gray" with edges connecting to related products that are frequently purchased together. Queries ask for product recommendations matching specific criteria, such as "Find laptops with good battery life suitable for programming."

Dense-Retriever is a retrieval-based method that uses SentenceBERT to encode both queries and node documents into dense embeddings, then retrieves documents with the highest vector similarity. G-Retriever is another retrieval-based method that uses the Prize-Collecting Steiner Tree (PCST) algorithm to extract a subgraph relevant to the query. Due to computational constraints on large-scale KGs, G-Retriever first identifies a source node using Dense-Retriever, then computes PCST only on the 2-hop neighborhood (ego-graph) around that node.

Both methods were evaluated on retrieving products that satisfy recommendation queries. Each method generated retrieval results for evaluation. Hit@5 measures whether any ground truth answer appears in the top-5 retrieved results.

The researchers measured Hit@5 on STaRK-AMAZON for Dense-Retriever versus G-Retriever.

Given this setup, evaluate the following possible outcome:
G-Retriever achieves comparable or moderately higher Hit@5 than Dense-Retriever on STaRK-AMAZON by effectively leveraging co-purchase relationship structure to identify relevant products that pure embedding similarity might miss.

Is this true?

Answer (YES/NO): NO